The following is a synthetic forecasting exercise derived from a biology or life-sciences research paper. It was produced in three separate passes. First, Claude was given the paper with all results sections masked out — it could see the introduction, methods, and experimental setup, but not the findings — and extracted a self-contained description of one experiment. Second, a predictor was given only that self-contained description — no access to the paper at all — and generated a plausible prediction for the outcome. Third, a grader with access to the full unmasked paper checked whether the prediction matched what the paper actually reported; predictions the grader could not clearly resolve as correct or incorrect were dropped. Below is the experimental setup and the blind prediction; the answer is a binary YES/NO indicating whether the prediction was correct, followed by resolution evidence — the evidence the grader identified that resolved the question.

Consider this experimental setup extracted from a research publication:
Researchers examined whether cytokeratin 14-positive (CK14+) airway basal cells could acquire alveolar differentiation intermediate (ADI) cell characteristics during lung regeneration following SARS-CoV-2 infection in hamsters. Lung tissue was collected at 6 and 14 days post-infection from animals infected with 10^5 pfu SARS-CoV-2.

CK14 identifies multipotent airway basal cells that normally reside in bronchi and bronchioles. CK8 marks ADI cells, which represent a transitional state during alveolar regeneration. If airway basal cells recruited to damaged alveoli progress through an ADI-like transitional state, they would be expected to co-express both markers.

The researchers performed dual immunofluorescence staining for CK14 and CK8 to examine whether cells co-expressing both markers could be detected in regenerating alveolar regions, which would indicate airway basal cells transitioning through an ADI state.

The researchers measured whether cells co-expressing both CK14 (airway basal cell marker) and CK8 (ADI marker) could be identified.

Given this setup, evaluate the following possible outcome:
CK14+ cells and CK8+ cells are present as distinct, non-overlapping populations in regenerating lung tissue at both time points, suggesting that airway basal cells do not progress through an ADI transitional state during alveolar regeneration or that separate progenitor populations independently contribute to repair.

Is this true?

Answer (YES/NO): NO